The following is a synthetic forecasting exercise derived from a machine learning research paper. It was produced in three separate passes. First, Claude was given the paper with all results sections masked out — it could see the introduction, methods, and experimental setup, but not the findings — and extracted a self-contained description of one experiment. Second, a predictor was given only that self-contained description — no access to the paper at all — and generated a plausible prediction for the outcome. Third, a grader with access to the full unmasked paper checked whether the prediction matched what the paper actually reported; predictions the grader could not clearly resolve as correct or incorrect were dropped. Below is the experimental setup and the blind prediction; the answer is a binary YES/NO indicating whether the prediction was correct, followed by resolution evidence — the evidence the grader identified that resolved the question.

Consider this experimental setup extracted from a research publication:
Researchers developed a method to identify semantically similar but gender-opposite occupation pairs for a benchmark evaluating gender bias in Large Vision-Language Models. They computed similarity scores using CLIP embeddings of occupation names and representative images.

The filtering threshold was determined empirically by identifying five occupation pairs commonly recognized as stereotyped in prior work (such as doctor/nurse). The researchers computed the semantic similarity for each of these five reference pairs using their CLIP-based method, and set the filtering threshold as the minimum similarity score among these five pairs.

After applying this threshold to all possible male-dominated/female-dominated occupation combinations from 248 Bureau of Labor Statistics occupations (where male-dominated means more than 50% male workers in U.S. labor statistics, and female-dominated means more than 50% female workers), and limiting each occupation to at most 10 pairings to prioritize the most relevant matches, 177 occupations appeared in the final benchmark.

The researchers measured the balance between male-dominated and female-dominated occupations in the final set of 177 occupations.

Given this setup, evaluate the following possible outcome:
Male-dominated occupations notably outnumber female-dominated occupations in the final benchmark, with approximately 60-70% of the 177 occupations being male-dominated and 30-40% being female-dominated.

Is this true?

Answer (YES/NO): NO